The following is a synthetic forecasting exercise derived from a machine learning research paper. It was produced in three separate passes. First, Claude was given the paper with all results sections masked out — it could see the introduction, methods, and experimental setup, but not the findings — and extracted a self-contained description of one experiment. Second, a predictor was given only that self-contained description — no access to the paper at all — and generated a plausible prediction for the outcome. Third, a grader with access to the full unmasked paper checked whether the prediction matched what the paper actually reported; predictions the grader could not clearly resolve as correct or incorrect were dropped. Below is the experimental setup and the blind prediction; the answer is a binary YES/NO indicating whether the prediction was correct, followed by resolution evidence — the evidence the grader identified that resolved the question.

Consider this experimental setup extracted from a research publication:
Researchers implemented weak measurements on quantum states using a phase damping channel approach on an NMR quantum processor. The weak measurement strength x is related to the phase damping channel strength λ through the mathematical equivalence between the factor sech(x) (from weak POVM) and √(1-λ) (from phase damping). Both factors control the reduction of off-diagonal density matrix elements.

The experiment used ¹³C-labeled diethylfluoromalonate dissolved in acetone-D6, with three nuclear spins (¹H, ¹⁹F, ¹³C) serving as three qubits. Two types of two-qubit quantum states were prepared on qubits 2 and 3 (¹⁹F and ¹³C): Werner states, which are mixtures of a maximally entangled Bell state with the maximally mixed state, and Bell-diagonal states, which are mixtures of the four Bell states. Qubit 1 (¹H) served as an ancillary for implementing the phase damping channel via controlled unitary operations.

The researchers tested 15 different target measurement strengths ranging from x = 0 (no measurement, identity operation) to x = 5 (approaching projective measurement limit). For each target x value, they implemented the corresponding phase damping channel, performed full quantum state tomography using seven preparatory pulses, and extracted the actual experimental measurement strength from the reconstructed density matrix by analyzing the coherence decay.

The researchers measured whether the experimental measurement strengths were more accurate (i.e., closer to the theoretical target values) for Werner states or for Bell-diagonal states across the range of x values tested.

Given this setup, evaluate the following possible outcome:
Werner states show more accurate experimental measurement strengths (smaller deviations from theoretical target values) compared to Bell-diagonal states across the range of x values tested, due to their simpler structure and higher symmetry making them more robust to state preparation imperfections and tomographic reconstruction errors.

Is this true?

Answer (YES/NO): NO